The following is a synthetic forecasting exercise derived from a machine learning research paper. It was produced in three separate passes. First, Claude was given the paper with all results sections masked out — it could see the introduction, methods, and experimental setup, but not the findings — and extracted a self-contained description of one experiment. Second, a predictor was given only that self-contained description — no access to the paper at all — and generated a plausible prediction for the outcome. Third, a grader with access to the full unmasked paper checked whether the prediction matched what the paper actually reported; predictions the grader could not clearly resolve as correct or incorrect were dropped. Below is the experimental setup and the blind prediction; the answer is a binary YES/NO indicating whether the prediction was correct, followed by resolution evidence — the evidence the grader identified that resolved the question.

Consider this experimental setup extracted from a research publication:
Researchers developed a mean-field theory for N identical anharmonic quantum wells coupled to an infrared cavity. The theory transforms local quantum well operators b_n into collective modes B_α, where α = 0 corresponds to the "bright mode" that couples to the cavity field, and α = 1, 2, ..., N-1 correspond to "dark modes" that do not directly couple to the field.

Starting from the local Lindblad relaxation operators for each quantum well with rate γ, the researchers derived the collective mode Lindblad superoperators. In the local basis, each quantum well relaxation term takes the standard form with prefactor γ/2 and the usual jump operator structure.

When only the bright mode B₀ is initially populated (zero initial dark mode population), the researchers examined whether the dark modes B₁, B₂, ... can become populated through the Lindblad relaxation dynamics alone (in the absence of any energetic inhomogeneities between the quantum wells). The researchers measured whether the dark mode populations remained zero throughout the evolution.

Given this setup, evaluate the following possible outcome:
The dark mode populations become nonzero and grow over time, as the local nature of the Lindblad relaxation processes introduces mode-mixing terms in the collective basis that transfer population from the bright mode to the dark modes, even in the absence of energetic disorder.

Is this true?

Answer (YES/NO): NO